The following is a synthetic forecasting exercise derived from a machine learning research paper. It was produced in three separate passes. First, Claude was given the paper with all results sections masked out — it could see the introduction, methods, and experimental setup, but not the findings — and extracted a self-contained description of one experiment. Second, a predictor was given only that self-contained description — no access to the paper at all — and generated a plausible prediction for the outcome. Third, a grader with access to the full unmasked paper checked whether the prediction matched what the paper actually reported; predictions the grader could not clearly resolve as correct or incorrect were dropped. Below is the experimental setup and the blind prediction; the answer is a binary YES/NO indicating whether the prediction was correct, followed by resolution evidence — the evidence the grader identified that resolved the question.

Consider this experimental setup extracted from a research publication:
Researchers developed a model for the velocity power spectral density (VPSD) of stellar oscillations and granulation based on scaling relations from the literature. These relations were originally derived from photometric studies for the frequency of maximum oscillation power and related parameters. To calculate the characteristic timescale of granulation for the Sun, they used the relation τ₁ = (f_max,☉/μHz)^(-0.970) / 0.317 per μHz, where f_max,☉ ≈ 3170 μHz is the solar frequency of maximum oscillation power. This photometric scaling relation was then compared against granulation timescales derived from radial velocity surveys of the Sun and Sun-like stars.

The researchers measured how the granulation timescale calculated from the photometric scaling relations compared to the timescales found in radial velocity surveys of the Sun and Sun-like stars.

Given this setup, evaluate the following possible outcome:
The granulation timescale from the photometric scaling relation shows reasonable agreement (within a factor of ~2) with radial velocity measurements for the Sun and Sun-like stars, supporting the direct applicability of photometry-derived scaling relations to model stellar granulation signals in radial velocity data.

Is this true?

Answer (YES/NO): NO